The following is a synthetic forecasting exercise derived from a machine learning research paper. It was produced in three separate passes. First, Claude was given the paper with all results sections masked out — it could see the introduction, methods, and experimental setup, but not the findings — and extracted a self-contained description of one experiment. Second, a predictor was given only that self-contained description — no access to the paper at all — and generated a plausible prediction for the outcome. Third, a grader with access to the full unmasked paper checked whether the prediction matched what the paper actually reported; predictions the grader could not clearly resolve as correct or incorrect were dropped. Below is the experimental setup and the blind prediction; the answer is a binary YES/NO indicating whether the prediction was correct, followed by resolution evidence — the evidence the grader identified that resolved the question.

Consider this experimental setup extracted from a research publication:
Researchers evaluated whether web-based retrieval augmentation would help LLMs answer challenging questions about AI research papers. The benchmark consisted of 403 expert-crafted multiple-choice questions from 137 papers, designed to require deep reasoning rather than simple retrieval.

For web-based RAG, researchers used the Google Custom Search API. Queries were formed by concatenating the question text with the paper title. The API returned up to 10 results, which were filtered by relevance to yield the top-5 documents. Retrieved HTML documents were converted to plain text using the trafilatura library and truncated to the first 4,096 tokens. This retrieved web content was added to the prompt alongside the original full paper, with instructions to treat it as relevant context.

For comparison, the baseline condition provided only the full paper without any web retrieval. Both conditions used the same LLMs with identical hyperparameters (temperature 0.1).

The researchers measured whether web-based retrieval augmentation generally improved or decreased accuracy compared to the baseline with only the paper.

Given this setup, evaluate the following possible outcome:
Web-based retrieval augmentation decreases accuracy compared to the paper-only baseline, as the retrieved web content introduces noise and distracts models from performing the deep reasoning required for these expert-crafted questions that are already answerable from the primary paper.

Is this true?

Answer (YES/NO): NO